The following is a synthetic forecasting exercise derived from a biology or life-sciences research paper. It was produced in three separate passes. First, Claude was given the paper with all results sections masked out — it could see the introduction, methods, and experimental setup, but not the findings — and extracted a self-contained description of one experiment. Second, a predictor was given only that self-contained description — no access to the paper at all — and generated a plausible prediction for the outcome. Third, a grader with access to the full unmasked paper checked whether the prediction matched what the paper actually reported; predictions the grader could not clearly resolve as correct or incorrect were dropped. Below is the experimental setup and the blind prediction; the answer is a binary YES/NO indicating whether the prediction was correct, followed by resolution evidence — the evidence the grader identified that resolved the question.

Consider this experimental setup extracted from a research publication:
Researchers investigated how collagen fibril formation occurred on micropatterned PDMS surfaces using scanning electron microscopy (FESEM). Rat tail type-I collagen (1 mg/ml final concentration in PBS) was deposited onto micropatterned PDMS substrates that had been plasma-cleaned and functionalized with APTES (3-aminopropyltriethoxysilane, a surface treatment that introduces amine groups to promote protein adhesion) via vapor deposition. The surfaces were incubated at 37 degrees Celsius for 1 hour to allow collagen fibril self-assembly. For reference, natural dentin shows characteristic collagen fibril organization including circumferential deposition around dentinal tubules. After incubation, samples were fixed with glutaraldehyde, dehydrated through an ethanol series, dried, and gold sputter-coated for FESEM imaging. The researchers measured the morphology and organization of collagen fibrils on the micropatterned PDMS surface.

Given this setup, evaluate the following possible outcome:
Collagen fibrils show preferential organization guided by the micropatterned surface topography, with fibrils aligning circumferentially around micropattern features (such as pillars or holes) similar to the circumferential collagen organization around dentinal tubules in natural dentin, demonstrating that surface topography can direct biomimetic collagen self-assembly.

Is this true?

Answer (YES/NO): YES